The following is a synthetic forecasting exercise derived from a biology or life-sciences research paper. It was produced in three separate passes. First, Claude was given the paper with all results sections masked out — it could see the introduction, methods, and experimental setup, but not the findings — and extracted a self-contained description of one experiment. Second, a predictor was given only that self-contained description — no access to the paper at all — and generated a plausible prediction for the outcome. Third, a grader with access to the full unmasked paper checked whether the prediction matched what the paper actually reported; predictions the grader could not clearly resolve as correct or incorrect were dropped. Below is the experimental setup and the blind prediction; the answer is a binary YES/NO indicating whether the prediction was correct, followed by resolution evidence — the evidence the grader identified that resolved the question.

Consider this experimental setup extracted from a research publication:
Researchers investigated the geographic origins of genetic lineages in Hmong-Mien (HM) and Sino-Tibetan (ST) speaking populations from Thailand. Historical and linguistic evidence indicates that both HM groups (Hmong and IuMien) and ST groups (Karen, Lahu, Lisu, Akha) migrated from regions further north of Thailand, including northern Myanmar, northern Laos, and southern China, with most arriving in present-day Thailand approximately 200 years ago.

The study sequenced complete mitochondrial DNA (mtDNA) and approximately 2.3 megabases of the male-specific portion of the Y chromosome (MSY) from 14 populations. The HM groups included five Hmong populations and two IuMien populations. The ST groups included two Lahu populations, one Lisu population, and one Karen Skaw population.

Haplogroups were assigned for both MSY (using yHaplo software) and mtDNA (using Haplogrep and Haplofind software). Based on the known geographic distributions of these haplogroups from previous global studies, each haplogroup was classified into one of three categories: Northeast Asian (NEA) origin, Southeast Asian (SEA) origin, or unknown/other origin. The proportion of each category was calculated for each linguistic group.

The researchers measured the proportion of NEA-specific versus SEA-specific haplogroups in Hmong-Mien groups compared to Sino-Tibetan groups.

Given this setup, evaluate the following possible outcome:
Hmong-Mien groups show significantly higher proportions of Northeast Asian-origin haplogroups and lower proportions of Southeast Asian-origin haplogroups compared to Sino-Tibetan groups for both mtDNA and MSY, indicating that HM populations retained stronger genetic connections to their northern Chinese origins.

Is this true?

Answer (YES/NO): NO